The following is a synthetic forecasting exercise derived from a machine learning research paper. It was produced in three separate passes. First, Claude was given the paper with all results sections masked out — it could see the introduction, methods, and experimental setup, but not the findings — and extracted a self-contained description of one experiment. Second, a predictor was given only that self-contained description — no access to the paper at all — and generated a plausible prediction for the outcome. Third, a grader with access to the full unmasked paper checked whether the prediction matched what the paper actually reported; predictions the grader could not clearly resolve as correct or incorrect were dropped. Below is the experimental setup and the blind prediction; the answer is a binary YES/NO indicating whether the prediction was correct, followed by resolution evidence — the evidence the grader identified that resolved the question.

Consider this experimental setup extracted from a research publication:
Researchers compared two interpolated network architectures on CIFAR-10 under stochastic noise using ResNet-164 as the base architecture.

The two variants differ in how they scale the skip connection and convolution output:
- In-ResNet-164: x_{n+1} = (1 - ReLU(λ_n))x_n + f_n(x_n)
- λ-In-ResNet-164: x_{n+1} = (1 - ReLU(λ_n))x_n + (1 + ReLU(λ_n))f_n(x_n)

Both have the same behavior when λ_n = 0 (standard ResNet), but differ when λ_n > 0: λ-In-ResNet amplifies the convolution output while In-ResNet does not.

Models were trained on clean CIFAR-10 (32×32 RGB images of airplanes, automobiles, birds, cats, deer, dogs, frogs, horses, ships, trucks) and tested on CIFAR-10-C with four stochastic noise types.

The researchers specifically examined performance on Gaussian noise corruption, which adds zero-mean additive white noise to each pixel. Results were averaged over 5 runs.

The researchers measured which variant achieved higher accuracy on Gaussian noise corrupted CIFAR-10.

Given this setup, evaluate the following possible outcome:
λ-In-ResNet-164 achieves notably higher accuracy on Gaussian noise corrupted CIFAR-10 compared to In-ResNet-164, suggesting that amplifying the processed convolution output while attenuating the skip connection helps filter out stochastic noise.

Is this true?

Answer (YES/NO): NO